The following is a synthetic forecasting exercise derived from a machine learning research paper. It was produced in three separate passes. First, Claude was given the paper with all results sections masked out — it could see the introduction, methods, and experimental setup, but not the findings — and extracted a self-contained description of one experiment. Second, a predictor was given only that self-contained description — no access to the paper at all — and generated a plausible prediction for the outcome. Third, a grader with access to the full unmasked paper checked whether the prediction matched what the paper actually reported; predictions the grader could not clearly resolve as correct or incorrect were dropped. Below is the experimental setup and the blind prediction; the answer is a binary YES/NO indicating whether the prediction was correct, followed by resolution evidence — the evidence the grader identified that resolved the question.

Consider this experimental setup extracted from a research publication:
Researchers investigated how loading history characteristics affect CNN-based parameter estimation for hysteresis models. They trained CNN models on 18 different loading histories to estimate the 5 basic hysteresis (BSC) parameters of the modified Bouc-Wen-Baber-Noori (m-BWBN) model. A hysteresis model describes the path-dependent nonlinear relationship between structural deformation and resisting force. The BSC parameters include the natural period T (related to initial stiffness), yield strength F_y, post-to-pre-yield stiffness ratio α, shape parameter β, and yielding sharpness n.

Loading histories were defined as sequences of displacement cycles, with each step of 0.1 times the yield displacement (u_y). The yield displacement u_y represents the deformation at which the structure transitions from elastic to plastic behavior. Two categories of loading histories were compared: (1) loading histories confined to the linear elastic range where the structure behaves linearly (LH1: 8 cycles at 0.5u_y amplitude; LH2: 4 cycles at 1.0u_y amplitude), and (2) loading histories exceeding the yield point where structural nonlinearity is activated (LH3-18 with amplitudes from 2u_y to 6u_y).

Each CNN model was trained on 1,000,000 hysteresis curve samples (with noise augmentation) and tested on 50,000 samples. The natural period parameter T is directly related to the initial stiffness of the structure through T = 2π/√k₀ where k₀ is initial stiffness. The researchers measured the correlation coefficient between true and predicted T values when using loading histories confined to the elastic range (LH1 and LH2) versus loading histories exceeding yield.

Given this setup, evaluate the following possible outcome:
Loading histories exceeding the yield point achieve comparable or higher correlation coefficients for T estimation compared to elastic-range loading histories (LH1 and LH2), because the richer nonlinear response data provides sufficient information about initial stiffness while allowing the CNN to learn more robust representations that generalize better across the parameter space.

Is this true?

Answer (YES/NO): YES